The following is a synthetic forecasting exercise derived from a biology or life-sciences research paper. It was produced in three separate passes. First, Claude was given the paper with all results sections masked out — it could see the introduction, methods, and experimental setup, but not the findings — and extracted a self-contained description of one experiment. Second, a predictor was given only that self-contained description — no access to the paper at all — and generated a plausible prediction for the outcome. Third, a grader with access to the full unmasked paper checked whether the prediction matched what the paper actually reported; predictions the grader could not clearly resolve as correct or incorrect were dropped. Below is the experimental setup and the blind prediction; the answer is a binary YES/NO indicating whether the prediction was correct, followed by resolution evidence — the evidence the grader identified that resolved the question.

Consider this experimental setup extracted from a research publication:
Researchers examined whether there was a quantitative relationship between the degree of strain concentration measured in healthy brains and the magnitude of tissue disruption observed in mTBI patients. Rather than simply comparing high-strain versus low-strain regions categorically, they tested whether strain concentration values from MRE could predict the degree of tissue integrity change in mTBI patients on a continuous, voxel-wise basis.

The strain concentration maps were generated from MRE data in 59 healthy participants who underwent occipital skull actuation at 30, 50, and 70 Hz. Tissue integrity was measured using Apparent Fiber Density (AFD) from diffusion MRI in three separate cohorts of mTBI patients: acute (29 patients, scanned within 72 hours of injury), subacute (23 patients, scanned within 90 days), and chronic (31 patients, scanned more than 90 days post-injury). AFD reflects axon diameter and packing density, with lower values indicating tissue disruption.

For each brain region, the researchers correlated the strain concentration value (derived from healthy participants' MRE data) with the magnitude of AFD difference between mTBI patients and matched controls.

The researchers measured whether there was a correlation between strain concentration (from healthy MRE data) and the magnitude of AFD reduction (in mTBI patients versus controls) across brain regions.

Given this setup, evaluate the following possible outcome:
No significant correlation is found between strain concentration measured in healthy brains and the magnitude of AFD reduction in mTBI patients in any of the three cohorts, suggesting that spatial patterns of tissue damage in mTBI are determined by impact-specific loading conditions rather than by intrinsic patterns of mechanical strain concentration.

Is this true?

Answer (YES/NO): NO